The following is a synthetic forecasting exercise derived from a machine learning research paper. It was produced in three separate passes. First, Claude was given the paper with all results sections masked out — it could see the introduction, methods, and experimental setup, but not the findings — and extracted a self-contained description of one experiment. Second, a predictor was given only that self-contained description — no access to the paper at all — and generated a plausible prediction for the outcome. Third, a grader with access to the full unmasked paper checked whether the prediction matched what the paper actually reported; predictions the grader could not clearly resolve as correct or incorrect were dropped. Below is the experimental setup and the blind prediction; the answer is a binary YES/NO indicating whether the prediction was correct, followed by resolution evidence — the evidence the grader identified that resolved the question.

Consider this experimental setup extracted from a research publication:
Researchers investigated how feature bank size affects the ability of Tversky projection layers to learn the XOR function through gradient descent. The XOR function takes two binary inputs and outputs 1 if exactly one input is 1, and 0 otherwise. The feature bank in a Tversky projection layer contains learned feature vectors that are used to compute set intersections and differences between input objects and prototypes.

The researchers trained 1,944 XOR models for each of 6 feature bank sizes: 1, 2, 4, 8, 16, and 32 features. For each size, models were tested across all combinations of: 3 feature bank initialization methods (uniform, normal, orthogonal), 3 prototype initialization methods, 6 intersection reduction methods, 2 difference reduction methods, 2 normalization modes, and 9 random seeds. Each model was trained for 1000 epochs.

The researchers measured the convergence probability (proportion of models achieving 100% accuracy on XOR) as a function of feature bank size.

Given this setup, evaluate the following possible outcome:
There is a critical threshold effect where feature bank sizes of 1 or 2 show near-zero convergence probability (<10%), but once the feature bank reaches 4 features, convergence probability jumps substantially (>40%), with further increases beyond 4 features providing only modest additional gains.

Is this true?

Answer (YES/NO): NO